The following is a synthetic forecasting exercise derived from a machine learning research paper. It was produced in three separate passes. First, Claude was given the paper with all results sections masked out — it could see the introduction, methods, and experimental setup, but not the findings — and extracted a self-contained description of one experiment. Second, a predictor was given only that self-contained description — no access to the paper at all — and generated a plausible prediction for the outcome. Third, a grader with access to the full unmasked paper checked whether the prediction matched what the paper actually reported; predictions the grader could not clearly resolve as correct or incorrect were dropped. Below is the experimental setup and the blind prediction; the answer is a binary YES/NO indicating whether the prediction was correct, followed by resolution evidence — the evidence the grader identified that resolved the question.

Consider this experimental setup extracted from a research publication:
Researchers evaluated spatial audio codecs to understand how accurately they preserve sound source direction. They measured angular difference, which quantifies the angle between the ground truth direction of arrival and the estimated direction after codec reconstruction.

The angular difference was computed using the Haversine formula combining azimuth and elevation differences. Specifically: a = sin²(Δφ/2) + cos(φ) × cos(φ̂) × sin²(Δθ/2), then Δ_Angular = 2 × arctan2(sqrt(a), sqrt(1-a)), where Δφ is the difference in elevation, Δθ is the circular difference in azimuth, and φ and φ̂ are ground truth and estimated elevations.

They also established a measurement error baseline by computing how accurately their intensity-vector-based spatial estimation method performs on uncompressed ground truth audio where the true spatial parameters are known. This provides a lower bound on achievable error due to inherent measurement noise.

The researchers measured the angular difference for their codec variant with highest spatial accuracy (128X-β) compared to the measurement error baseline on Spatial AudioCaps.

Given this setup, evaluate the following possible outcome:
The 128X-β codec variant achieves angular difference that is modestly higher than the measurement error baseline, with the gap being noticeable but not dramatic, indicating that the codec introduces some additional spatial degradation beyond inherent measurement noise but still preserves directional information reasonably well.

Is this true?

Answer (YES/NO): NO